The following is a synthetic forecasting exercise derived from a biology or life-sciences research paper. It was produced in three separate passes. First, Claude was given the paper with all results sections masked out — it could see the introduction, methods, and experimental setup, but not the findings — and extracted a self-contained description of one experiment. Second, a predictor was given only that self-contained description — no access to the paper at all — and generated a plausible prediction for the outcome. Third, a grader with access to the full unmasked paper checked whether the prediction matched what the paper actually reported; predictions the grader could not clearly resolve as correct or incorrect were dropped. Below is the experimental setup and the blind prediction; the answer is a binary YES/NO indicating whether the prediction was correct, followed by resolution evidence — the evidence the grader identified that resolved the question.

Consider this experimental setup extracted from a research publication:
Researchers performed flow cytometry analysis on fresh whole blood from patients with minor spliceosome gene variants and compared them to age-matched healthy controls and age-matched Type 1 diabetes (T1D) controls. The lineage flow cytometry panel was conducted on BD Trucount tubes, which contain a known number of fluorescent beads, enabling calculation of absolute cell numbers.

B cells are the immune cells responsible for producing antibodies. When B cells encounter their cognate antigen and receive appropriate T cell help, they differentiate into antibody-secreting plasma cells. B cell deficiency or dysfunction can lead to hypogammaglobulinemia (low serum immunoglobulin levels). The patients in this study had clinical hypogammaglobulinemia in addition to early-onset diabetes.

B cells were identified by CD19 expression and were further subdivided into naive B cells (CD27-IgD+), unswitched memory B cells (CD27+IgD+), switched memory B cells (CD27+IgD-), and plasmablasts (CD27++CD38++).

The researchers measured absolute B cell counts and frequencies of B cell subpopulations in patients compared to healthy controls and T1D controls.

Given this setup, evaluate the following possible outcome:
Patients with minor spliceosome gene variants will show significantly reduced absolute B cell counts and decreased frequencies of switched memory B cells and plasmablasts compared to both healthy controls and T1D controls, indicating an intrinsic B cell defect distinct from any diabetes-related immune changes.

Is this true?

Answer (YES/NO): NO